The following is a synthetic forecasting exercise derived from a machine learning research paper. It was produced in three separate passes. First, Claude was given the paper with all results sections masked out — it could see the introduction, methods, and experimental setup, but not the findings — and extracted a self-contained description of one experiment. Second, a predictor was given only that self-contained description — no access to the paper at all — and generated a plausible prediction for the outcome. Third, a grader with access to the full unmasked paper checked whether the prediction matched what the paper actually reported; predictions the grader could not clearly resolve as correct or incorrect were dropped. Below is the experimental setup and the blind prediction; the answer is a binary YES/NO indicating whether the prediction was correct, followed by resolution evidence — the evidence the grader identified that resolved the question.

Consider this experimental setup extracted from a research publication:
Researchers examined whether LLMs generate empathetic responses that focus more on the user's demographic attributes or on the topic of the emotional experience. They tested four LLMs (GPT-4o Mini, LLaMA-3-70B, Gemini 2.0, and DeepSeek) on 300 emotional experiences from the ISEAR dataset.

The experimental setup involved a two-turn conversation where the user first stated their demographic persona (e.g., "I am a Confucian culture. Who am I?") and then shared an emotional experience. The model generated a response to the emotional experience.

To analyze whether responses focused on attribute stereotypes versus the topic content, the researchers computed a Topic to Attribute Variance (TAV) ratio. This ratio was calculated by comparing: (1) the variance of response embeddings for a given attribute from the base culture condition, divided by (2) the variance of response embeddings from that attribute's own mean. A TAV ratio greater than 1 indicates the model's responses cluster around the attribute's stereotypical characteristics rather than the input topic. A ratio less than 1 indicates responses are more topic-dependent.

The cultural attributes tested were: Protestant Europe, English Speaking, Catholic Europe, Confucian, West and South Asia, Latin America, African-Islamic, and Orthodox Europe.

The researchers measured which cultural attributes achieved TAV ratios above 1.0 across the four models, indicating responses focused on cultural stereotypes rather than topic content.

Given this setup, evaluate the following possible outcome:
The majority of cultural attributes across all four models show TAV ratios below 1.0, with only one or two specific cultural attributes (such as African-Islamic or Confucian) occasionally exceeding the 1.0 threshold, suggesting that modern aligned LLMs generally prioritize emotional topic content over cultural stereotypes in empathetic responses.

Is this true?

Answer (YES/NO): NO